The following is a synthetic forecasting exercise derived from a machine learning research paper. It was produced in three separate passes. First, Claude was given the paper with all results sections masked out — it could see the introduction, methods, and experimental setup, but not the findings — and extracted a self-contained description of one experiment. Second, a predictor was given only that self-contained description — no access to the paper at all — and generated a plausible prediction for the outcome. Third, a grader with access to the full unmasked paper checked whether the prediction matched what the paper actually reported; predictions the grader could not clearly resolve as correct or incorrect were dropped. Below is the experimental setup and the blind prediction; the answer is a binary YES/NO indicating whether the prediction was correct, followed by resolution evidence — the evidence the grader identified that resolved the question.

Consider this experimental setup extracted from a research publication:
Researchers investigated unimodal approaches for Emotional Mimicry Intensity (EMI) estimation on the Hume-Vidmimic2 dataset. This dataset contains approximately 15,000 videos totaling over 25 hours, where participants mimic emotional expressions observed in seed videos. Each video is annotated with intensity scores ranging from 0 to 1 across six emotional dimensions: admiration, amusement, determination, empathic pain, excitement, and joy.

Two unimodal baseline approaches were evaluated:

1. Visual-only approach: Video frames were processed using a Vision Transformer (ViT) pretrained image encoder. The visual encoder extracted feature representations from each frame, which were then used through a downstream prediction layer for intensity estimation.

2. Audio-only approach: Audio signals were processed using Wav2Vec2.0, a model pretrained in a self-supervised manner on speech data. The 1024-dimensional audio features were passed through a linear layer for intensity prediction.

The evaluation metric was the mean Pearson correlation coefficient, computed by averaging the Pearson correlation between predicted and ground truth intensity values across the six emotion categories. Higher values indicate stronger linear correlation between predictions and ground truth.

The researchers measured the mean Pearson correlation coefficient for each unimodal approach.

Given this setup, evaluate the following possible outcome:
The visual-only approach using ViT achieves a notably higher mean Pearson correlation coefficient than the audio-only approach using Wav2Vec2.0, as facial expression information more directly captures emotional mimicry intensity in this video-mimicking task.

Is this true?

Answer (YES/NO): NO